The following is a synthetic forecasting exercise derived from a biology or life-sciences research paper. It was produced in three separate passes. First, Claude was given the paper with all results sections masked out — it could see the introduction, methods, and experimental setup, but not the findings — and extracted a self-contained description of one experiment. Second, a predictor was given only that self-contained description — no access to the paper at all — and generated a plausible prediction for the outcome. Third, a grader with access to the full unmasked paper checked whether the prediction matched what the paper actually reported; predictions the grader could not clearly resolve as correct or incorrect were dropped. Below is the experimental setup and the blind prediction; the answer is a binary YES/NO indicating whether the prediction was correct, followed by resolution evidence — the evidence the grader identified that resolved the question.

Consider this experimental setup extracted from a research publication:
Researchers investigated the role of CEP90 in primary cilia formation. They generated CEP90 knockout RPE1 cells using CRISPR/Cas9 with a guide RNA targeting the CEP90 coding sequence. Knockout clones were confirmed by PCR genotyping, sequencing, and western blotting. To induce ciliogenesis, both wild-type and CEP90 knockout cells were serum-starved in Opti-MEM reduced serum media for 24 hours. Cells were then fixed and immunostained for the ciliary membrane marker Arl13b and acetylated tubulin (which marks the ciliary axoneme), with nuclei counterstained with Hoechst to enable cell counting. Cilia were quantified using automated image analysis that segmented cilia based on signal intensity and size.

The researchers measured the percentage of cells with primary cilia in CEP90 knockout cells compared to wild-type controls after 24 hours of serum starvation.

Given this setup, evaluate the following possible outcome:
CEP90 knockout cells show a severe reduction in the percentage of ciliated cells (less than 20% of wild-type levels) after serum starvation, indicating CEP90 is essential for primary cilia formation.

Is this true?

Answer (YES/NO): YES